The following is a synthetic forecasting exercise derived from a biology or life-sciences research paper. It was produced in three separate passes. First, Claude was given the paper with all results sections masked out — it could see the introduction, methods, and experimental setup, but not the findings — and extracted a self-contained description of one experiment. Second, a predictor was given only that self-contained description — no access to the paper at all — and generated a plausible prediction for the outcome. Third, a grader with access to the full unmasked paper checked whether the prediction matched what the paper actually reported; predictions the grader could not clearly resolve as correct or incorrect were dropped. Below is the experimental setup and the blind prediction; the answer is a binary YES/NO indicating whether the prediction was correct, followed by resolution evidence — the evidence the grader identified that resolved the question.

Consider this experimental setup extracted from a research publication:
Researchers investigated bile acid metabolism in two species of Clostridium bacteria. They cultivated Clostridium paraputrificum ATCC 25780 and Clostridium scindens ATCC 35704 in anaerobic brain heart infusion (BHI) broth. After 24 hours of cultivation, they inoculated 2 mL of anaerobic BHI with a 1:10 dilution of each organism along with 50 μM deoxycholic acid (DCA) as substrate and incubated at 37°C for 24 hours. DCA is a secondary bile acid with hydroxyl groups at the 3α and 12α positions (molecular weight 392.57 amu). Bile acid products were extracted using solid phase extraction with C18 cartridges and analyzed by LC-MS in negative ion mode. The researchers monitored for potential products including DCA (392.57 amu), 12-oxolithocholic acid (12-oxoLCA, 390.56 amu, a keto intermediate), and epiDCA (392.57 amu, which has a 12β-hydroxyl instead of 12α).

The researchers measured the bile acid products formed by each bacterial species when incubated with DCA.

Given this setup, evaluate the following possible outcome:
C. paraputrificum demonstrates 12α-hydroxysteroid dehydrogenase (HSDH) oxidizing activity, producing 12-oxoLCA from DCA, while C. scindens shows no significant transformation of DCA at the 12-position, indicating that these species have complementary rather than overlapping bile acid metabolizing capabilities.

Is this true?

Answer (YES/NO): NO